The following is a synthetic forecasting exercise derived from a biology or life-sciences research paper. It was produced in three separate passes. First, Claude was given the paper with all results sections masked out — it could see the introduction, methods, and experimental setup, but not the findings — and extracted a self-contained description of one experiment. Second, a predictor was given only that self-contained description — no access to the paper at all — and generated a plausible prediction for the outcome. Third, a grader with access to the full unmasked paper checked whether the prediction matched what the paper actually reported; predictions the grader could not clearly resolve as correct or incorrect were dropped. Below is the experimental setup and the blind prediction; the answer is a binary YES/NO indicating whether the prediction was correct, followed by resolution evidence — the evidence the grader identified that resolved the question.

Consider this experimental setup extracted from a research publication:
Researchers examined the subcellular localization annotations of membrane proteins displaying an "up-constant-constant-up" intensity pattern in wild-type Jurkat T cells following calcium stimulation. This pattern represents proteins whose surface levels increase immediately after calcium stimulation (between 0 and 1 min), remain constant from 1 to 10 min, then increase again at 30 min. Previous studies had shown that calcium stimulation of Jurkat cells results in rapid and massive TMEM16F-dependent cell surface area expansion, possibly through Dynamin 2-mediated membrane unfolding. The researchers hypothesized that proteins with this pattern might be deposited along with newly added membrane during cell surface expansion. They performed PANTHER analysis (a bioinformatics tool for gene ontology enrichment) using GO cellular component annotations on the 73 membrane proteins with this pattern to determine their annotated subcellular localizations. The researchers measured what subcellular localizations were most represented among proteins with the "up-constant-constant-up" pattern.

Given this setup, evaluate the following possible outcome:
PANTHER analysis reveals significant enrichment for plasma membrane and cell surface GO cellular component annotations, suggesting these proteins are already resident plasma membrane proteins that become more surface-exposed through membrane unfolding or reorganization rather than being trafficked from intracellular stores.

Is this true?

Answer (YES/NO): NO